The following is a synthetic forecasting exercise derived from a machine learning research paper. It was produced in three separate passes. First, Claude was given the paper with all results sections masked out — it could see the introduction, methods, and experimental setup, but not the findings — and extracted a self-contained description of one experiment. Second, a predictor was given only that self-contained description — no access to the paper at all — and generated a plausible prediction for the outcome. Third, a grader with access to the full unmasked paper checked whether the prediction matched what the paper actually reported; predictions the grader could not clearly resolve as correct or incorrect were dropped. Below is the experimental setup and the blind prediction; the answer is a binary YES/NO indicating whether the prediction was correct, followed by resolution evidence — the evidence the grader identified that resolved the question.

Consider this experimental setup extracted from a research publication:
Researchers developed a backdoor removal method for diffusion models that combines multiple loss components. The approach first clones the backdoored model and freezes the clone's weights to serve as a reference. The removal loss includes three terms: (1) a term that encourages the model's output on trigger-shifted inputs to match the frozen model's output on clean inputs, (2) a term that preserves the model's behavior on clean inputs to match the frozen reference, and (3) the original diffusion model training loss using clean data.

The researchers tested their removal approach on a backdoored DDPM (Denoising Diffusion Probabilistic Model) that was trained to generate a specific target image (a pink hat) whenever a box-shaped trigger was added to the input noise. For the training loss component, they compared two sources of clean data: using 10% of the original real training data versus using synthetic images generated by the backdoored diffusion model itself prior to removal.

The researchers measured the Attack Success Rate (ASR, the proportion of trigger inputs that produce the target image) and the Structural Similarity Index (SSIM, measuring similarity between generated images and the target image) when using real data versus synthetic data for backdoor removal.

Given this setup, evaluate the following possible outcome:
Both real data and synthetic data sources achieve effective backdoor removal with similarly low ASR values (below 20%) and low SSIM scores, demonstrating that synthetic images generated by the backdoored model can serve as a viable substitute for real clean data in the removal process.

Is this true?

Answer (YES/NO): YES